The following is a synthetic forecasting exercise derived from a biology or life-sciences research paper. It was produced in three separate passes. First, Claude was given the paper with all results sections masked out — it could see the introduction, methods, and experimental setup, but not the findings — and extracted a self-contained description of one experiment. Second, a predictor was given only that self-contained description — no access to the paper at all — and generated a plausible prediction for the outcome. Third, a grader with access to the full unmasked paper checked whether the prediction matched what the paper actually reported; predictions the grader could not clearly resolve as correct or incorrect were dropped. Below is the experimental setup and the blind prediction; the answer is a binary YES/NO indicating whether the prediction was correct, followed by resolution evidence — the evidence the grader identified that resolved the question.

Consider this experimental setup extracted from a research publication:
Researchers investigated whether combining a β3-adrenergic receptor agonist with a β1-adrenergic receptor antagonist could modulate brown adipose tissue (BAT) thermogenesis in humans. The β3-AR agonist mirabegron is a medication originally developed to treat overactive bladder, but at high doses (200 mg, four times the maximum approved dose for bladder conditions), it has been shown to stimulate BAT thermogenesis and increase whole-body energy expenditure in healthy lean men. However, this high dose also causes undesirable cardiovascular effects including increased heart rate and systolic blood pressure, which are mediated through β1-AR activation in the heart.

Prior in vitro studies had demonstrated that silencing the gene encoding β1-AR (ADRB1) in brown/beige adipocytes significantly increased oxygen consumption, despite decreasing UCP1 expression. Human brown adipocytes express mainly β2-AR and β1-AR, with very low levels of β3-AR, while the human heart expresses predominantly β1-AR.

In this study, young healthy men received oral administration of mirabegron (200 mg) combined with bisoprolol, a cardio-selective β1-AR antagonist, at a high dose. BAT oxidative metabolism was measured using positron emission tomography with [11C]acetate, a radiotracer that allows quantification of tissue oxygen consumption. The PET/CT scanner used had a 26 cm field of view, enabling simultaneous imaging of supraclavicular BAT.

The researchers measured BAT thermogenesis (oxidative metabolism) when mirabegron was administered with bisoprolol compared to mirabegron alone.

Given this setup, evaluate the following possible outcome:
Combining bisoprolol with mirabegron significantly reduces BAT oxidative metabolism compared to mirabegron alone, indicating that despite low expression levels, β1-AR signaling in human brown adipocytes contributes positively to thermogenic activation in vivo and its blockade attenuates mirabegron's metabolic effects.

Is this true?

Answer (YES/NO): NO